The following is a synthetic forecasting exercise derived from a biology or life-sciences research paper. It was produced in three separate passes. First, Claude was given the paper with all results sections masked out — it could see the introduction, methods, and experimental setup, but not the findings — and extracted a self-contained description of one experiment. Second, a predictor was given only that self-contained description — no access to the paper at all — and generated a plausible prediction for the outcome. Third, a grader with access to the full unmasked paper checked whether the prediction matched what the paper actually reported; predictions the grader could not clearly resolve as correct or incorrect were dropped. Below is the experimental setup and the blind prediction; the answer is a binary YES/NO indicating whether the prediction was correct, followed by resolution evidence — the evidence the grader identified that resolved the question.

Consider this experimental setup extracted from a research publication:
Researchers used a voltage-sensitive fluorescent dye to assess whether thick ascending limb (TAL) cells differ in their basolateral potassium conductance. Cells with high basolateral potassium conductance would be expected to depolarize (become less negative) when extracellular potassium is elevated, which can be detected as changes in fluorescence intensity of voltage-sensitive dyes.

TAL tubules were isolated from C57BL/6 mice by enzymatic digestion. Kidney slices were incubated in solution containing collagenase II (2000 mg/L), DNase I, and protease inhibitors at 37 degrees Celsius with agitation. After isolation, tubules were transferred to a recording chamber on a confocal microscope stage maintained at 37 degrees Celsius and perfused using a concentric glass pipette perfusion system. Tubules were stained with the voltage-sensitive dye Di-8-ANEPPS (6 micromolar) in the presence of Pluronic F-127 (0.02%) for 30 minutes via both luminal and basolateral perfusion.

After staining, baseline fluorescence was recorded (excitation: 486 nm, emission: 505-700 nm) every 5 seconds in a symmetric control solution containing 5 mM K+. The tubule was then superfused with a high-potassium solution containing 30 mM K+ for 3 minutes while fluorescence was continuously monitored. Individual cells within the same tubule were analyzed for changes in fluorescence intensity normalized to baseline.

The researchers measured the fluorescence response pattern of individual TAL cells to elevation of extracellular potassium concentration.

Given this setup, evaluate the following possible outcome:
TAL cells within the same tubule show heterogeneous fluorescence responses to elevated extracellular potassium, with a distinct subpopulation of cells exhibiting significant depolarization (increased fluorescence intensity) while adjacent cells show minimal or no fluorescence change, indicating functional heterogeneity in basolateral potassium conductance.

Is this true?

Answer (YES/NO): YES